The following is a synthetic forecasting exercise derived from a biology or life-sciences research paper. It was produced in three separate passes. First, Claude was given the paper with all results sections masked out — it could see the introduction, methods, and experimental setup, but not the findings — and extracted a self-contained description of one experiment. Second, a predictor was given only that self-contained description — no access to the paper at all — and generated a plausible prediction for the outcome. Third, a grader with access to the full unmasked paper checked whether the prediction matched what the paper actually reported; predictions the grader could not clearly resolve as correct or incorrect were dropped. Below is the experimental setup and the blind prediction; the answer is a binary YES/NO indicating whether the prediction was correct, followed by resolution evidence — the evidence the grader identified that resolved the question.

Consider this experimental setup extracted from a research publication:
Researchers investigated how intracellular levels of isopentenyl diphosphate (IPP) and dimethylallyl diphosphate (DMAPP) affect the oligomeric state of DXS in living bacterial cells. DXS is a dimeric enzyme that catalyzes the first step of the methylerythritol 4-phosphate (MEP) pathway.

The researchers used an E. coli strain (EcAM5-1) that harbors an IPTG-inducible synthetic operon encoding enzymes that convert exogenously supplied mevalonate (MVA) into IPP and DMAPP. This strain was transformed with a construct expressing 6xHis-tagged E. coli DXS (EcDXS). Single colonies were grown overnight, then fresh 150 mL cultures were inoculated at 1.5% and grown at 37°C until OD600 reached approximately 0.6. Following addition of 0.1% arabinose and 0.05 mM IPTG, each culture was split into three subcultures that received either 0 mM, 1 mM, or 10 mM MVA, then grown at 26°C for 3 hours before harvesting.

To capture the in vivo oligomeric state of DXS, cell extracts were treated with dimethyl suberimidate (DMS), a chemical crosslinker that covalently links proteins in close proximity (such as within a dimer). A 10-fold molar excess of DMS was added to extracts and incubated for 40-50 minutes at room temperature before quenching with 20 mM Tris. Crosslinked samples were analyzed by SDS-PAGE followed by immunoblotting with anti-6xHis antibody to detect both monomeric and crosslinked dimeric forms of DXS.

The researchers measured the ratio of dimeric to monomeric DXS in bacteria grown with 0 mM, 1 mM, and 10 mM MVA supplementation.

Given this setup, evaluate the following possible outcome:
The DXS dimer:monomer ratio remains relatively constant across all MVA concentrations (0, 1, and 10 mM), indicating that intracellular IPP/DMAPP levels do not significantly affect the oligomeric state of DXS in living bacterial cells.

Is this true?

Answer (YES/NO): NO